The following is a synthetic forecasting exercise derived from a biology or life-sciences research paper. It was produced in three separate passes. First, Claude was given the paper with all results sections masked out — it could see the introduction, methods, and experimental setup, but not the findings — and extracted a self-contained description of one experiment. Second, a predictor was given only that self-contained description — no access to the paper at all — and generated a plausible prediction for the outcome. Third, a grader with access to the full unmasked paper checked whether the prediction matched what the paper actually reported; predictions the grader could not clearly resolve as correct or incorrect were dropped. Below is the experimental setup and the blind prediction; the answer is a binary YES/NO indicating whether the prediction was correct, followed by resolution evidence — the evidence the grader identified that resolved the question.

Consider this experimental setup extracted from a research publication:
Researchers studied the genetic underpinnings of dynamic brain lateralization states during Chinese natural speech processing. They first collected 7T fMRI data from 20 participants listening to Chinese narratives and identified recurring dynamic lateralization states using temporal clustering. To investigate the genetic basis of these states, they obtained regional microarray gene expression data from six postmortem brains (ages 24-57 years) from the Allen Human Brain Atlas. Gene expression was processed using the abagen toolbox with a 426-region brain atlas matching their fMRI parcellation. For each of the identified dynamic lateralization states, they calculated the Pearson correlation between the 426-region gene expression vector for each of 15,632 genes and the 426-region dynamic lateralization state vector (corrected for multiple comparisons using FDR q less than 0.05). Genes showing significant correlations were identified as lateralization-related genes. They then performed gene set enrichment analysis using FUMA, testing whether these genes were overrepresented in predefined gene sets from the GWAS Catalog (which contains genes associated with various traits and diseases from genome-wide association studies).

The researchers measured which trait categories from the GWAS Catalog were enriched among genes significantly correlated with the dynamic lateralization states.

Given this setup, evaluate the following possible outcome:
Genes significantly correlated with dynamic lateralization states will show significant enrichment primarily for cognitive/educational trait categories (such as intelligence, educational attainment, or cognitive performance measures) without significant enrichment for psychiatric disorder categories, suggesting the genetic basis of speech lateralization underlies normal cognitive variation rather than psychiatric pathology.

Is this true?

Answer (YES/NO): NO